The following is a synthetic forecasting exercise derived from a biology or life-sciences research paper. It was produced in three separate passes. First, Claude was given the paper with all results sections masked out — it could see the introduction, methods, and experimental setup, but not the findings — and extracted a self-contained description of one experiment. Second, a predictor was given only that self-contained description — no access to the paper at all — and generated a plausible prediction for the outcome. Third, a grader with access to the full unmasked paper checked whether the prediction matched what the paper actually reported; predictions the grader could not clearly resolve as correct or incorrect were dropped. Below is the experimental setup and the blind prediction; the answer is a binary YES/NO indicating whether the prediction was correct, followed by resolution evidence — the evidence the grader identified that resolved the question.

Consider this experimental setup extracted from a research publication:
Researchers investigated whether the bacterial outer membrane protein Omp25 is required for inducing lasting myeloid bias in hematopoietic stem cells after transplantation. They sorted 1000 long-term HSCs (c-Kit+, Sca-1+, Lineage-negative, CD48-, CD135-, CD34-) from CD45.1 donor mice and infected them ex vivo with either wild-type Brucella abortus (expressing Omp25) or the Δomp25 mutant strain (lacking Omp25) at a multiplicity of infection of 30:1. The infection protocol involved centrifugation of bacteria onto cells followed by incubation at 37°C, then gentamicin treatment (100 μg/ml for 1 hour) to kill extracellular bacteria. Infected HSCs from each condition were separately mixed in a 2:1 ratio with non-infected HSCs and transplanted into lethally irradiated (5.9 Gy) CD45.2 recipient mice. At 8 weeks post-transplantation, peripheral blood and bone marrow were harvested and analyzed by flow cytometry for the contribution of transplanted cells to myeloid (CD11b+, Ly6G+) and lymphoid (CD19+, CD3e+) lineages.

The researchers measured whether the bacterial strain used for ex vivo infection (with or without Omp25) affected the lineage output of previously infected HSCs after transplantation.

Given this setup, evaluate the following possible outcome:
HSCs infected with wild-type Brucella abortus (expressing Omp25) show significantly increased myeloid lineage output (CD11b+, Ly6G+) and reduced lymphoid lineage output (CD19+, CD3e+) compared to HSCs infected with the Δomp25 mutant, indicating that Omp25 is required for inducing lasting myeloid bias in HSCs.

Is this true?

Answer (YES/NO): NO